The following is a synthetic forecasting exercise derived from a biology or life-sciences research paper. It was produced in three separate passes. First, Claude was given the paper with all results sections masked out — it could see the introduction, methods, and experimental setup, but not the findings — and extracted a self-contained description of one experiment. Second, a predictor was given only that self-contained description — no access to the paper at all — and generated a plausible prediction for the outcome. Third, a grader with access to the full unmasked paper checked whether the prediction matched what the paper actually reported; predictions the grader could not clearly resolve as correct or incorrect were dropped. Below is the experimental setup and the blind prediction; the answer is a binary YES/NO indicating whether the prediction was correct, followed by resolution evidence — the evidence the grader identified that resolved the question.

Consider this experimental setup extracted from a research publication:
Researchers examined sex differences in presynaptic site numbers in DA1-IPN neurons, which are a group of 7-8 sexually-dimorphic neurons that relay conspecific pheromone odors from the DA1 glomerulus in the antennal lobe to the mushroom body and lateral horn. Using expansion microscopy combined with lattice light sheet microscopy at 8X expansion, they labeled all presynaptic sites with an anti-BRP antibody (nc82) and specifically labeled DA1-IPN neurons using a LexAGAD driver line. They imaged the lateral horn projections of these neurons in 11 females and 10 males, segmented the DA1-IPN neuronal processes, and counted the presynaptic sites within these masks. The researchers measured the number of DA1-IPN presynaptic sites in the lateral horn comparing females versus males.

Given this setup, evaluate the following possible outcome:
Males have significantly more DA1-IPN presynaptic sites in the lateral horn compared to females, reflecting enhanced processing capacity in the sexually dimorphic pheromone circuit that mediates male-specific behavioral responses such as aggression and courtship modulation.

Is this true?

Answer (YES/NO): NO